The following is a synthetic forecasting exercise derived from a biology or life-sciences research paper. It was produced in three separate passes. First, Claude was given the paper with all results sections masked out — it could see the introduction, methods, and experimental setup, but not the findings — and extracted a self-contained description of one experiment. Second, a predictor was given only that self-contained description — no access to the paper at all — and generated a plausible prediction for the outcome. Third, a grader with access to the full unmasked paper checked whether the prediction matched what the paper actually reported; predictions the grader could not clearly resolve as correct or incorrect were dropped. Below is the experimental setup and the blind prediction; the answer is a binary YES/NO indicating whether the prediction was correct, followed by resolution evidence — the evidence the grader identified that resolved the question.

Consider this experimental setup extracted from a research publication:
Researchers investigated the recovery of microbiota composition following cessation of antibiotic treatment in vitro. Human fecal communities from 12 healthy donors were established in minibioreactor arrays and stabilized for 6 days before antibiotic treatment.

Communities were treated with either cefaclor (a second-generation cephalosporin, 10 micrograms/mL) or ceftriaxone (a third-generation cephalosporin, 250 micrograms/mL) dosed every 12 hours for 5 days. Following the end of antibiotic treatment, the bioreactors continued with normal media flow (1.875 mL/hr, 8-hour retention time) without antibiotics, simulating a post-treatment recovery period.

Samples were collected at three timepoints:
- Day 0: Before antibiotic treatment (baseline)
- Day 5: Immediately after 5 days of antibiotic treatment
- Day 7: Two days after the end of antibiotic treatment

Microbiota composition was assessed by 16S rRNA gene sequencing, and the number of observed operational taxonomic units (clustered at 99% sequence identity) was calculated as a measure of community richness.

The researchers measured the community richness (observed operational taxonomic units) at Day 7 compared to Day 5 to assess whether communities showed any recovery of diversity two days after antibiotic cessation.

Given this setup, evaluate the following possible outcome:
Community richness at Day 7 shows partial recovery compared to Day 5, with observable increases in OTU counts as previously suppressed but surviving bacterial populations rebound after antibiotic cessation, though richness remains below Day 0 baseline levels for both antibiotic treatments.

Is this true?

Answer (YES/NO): NO